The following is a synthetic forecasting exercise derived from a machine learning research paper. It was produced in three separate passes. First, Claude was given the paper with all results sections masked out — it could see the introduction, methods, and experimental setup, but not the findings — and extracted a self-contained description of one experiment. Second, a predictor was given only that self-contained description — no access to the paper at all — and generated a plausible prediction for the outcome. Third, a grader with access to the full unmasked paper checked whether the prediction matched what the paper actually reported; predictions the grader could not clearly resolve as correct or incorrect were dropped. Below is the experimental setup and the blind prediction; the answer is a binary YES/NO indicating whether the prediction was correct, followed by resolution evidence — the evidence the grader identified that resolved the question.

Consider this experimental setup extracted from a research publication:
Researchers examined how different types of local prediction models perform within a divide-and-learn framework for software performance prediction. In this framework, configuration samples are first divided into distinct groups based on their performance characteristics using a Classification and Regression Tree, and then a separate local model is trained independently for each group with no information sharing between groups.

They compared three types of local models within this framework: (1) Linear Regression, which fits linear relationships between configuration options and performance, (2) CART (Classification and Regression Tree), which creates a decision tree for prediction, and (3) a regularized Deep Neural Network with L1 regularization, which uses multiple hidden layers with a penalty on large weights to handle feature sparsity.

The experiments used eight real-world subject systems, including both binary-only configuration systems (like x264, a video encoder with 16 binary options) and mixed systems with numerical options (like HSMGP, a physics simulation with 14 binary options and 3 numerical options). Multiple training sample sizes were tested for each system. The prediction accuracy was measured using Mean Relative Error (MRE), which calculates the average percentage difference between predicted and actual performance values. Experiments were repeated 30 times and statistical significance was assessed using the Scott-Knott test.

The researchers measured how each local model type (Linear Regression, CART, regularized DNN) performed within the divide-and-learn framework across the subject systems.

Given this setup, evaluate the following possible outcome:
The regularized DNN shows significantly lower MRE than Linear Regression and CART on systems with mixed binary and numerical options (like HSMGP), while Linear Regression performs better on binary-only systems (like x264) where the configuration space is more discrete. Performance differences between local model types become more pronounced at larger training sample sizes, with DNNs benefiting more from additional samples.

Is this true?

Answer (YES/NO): NO